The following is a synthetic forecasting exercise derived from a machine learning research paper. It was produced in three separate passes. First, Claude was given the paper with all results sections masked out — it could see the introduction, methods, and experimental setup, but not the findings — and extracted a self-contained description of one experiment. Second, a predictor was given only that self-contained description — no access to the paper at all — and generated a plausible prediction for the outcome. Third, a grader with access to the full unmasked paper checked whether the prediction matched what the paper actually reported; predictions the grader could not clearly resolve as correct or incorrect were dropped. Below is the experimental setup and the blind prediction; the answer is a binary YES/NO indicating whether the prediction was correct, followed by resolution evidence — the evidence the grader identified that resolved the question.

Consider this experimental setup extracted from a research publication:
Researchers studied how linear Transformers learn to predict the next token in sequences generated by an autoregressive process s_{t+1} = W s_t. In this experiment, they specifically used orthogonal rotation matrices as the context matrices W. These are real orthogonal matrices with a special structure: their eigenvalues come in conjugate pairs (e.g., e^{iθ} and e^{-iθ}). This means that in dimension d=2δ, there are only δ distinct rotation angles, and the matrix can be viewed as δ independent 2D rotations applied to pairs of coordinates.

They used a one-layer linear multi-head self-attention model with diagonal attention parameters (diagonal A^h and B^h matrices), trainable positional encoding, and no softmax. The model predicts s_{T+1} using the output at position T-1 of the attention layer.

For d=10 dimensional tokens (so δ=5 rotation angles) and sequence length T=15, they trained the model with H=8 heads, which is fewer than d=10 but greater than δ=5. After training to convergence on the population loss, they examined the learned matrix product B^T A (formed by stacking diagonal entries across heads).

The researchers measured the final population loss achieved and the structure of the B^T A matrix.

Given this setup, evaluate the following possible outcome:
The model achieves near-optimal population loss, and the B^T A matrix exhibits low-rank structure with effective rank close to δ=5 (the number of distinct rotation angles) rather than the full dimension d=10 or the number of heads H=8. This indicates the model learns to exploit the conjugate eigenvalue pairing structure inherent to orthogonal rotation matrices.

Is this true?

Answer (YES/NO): YES